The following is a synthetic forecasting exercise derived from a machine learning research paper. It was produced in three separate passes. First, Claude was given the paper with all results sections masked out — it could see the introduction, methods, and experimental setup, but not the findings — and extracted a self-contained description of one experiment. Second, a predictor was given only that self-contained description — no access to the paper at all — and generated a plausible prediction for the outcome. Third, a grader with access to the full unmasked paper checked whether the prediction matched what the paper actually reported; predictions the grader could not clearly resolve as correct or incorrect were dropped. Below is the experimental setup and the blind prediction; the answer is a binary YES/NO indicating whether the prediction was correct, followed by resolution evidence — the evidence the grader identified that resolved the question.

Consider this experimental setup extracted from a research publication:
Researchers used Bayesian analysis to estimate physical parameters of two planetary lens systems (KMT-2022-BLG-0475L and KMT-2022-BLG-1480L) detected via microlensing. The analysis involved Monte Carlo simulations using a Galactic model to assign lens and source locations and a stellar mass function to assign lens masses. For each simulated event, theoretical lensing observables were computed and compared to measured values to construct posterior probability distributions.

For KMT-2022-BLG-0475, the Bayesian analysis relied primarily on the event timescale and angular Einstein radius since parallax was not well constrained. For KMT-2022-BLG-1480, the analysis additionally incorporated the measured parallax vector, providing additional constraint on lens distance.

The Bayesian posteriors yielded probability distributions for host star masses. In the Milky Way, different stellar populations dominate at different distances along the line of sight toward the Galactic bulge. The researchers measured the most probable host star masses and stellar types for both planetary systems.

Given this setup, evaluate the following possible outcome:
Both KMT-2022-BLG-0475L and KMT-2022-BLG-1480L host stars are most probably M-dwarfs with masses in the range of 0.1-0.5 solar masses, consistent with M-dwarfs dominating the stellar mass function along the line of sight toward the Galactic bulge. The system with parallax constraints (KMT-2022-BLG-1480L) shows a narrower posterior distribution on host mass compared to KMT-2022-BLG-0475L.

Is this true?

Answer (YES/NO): YES